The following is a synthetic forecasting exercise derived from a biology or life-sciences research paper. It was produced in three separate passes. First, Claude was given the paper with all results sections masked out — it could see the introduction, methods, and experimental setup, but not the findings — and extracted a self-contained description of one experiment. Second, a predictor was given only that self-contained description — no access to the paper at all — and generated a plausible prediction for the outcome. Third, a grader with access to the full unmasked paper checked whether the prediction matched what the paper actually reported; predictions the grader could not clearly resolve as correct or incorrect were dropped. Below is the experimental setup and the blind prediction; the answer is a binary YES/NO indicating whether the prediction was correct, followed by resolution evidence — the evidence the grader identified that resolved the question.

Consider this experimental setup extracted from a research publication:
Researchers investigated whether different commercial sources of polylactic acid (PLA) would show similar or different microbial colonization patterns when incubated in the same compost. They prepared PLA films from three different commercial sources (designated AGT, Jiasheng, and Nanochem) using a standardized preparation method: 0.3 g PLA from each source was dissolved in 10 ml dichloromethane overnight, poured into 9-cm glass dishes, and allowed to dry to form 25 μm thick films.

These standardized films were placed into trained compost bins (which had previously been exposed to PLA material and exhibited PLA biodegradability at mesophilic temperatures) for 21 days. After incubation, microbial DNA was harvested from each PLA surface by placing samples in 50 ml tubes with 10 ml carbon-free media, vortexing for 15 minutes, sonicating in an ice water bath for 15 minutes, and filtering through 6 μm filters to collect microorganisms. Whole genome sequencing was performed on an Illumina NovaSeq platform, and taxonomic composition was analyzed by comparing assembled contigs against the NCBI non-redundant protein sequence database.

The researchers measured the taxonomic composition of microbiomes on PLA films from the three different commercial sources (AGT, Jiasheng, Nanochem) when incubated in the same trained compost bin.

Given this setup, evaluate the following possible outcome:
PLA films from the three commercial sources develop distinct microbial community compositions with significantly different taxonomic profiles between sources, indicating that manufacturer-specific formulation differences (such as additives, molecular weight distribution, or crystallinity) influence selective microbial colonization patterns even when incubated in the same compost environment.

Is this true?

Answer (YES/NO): NO